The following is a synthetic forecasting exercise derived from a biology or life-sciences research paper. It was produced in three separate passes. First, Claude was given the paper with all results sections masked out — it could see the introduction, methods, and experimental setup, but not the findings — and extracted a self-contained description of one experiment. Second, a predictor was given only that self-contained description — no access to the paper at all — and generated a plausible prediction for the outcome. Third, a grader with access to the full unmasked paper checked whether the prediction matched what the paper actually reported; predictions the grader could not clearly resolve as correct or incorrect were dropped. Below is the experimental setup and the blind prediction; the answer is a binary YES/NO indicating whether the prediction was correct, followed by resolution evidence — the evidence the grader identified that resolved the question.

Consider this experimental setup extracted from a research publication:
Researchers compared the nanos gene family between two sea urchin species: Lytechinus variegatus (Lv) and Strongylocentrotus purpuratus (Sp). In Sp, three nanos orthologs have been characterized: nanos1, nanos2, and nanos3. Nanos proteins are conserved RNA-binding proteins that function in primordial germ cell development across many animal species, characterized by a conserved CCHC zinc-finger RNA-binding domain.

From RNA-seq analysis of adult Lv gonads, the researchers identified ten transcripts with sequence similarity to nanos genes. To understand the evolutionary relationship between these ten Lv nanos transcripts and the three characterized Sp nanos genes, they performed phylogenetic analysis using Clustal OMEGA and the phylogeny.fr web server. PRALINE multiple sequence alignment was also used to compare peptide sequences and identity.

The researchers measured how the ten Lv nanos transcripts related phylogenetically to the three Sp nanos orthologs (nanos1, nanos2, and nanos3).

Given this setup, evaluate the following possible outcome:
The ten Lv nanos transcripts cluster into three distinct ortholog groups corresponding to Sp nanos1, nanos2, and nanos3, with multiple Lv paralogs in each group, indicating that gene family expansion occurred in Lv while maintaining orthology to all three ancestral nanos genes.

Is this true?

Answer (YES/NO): NO